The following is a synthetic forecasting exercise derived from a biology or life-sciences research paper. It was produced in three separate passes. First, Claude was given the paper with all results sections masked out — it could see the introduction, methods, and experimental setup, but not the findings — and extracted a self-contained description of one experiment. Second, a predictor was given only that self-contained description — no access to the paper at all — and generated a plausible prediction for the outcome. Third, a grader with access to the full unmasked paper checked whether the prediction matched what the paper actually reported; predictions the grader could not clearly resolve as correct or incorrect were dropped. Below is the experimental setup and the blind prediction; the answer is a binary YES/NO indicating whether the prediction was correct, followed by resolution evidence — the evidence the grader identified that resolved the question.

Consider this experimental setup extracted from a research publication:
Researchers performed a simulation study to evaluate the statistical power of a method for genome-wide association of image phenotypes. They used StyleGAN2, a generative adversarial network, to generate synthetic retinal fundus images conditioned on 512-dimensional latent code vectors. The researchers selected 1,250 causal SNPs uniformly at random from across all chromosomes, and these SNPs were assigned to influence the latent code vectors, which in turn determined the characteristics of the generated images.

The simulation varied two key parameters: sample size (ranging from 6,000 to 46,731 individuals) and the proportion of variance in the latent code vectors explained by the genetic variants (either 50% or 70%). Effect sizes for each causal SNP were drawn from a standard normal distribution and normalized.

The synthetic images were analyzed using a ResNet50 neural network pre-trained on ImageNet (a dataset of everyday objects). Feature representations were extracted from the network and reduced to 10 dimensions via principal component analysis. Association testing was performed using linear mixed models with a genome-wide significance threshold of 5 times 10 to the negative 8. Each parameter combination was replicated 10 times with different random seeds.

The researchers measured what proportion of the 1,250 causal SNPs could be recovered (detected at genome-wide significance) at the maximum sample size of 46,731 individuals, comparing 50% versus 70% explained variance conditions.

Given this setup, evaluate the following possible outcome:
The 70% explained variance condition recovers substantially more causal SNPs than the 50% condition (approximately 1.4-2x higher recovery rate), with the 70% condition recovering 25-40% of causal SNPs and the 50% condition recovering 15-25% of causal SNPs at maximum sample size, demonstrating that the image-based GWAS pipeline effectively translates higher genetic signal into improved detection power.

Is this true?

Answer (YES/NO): NO